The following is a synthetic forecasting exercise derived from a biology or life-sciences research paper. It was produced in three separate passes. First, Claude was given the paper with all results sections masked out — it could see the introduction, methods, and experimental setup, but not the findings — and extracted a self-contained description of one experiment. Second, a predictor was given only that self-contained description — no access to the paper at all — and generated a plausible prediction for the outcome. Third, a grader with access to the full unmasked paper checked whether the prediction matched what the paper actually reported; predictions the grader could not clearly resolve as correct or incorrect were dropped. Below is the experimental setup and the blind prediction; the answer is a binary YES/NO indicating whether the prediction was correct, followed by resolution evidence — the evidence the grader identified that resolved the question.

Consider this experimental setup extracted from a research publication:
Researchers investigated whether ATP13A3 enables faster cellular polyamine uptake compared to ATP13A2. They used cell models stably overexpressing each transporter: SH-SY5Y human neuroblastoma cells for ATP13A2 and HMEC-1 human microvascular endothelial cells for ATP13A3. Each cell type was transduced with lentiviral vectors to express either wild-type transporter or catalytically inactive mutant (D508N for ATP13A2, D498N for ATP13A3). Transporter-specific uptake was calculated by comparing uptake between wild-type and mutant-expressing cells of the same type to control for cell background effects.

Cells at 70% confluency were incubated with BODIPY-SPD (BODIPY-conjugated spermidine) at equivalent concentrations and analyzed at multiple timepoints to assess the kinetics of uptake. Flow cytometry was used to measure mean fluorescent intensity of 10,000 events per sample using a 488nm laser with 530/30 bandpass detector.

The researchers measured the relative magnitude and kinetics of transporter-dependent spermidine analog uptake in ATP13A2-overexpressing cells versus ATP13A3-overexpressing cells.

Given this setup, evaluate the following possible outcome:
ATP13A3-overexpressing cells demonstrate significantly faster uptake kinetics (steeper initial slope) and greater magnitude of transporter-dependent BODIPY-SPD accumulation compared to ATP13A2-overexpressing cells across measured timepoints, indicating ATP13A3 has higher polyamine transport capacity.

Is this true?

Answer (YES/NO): YES